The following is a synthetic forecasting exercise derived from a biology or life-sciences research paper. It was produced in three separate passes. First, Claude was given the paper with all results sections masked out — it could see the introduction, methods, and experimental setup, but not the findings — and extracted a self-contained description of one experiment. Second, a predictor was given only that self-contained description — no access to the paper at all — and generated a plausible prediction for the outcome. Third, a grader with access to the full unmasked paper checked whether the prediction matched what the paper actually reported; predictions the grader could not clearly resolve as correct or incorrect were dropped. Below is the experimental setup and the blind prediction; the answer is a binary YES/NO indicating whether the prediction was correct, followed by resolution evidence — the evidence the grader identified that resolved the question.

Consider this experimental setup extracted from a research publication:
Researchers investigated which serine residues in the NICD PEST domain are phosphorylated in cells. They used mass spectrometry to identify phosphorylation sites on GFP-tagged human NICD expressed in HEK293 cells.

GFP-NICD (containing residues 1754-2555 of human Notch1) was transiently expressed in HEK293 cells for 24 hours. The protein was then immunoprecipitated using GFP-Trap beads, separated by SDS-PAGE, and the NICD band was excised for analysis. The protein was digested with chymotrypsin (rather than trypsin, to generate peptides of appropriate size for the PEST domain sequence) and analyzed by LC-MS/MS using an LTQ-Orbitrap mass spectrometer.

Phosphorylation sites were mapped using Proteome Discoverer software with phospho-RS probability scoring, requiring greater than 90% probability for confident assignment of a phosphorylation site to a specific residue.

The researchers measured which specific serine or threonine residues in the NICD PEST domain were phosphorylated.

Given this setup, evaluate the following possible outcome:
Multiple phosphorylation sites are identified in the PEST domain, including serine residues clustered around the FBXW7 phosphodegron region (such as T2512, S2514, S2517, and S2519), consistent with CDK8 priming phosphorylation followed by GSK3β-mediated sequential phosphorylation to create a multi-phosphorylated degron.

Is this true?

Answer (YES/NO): NO